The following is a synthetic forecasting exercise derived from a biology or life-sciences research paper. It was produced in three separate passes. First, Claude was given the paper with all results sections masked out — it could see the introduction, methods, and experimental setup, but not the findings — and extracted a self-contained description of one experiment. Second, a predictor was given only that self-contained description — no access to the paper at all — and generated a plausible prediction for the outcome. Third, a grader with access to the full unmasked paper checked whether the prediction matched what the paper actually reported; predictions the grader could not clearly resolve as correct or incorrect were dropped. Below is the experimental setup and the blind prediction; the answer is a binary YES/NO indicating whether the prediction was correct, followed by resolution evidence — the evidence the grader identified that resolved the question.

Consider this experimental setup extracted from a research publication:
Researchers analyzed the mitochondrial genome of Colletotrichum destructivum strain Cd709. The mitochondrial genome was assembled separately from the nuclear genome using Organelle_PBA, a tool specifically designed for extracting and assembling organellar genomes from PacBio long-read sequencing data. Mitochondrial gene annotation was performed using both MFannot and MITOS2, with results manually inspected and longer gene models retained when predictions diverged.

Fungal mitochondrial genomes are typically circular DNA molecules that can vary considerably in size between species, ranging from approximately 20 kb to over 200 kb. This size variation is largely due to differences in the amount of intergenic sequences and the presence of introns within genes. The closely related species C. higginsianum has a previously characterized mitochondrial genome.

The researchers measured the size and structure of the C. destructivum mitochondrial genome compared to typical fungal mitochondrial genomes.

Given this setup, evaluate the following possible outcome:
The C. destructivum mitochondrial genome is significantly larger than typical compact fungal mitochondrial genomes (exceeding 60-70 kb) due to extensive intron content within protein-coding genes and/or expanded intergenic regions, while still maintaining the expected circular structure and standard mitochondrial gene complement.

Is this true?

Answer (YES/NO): NO